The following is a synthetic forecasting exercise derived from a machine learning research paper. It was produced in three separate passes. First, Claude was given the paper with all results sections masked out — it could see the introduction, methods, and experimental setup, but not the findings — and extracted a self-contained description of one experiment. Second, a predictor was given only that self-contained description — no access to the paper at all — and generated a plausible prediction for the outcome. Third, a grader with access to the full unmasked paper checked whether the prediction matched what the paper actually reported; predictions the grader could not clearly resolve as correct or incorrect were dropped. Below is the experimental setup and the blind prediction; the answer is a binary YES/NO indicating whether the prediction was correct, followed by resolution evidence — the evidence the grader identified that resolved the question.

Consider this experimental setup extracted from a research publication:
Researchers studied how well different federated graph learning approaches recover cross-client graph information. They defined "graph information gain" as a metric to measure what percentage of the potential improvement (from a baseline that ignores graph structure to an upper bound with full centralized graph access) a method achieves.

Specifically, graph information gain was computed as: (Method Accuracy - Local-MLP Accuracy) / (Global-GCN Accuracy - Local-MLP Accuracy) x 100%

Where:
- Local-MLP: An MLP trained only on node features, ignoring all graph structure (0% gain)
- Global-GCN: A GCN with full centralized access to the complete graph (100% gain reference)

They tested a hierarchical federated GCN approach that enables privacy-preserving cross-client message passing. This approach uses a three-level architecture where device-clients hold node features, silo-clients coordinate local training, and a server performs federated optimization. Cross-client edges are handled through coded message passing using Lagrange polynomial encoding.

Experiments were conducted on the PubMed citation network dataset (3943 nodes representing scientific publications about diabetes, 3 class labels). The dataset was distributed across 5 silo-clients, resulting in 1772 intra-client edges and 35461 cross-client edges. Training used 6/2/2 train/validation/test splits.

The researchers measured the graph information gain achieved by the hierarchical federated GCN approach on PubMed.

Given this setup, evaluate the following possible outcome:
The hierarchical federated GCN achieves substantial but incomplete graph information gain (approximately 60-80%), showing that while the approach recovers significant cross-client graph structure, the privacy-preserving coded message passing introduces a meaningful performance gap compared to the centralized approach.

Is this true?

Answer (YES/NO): NO